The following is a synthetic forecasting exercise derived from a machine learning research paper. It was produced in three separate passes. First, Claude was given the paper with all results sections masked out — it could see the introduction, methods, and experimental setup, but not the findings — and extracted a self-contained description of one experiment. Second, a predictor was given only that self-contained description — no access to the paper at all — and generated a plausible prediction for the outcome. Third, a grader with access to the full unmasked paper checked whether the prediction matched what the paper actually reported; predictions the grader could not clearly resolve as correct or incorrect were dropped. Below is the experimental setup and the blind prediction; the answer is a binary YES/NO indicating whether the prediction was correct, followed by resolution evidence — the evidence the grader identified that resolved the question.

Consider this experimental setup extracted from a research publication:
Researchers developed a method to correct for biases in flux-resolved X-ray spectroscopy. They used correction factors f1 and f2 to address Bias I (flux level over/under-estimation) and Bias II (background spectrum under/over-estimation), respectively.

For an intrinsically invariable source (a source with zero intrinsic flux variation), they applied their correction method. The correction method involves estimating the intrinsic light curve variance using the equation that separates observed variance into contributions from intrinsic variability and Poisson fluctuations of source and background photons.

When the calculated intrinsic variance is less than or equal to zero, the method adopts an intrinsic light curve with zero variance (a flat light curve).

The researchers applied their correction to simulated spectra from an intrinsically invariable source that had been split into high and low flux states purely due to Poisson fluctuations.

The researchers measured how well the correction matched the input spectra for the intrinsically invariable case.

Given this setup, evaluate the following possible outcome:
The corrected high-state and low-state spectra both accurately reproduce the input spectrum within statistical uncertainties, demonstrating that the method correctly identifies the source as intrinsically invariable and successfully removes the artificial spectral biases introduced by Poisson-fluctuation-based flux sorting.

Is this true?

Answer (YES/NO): NO